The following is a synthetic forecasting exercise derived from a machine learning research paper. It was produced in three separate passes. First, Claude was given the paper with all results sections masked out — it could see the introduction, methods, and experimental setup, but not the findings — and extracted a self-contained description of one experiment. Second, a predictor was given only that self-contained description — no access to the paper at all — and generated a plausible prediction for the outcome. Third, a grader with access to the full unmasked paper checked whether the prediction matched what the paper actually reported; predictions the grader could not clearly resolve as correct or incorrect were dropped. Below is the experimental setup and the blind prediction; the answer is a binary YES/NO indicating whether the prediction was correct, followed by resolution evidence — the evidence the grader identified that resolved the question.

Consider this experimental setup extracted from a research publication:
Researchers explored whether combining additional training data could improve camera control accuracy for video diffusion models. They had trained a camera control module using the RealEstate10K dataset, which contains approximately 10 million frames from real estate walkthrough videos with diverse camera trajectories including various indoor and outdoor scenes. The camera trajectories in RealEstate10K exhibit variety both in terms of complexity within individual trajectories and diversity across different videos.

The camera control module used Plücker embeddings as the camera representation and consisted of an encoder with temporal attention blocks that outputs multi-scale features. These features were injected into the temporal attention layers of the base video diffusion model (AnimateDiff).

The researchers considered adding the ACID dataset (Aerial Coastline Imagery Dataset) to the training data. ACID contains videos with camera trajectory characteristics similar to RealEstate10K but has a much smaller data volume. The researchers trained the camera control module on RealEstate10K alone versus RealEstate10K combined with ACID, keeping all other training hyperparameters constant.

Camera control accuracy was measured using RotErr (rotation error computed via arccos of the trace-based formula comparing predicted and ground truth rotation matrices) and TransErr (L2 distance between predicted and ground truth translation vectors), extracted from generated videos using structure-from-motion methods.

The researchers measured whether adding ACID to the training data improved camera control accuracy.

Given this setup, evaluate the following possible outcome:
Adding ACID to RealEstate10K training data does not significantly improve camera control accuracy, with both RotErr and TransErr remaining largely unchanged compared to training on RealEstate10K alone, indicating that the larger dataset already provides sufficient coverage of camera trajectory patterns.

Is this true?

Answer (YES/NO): NO